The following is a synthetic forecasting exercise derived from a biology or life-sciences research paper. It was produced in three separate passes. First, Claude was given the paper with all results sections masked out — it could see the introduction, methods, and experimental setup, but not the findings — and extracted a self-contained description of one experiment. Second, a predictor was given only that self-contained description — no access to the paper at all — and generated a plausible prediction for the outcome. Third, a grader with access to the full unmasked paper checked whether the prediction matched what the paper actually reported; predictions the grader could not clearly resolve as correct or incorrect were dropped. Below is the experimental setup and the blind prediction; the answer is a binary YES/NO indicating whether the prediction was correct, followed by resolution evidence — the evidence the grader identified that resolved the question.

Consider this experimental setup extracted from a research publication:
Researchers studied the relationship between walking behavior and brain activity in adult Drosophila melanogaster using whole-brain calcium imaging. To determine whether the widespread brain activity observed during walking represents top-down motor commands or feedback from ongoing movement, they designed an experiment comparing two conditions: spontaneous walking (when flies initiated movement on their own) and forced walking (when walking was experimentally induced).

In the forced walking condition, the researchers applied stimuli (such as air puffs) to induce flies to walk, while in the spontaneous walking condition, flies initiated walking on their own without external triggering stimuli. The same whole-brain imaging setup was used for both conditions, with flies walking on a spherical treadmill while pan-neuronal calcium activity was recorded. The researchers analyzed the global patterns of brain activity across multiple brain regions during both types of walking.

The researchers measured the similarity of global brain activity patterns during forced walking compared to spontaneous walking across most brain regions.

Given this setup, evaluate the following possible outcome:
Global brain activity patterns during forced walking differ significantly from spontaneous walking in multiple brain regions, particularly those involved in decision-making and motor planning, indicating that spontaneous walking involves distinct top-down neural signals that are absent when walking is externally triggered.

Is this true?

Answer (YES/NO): NO